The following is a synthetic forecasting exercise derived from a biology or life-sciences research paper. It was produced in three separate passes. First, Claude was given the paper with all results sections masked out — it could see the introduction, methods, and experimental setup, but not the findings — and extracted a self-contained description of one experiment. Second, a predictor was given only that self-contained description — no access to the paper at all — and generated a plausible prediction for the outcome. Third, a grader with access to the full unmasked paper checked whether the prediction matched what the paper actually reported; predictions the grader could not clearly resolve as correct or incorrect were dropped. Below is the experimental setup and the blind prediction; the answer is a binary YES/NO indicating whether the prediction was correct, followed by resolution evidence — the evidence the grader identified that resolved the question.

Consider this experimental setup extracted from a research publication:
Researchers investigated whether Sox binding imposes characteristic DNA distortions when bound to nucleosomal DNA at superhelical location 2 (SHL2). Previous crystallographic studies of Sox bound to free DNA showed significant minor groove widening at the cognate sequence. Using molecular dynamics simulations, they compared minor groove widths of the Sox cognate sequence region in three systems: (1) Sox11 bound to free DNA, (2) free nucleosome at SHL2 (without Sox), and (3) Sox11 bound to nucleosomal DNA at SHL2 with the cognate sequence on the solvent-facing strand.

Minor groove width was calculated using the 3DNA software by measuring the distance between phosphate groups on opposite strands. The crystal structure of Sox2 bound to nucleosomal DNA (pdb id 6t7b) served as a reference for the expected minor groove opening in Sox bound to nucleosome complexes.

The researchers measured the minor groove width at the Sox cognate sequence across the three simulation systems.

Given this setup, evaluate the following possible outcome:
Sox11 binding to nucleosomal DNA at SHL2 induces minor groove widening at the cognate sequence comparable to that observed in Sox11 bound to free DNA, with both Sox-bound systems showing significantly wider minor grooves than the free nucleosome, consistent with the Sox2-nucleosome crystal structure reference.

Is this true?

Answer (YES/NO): YES